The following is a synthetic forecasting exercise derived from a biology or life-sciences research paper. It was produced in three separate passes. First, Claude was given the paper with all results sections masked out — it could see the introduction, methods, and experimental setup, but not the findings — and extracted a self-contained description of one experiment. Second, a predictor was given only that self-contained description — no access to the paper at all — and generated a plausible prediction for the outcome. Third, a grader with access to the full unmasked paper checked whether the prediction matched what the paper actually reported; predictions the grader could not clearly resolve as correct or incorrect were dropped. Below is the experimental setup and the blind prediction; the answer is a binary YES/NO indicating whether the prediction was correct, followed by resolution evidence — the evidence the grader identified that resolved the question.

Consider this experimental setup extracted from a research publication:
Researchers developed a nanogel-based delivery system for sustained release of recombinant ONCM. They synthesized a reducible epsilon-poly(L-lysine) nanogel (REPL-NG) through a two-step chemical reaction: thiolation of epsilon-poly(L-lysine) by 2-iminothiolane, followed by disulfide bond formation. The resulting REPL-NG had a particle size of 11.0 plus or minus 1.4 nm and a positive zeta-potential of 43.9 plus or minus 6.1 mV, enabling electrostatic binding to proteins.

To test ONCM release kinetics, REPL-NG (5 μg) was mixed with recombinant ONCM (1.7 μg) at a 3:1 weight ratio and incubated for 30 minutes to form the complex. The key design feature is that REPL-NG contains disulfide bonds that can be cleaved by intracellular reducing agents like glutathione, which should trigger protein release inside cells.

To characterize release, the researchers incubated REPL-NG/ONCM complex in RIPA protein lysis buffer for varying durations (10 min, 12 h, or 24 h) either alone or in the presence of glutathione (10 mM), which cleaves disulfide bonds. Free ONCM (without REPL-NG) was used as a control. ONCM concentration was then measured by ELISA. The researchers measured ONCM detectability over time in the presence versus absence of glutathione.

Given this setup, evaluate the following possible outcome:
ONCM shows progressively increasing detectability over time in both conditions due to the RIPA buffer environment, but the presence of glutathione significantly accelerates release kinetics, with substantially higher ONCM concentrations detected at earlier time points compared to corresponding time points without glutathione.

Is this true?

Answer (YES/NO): NO